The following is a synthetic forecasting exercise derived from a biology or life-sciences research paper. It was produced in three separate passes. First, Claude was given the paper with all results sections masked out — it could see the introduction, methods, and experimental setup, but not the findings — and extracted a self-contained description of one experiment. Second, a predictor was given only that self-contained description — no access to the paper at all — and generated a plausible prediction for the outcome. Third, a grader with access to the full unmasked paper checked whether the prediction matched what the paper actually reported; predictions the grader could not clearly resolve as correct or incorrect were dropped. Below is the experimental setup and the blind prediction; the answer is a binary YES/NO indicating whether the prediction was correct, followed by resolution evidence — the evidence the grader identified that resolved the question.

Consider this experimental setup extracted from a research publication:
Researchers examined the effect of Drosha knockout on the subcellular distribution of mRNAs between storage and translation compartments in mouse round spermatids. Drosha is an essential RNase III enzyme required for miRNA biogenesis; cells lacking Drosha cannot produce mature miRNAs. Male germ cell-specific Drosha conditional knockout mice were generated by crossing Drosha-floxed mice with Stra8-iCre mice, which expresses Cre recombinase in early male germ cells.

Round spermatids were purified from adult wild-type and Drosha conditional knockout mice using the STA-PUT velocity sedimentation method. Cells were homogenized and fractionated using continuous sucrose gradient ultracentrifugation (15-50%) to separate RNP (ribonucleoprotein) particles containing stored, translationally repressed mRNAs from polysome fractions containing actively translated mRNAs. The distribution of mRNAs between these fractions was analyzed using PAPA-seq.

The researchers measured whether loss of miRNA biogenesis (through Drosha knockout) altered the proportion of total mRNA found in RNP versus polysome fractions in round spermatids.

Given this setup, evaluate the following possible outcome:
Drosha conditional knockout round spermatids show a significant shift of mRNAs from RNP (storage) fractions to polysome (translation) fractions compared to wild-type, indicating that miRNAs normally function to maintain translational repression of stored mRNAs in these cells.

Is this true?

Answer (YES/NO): YES